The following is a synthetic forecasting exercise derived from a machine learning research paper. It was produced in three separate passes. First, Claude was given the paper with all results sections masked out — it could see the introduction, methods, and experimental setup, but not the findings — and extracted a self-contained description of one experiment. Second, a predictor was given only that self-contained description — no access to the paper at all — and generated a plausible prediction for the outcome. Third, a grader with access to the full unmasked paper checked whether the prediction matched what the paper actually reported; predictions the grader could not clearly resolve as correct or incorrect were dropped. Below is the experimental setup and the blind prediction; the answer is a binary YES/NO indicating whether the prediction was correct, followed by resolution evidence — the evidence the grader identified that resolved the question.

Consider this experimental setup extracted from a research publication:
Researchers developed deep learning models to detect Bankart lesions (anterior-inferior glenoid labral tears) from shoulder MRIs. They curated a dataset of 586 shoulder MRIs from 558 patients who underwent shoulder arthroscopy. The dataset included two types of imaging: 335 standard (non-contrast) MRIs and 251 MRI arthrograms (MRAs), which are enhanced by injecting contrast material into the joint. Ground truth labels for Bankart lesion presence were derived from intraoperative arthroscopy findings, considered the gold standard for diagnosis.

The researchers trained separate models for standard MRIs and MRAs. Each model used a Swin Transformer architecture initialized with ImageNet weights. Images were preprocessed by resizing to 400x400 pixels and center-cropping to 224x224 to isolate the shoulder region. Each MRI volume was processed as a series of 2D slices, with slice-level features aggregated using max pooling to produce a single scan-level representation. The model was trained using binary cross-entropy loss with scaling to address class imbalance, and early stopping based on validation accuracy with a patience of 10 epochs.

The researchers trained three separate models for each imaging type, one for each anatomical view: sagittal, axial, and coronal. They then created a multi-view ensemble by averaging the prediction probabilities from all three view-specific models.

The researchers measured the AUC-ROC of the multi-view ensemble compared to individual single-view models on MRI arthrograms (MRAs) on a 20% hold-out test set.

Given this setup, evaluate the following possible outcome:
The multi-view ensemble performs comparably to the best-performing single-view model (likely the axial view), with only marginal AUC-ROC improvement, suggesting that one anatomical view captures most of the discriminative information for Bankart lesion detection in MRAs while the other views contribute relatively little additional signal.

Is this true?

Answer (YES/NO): NO